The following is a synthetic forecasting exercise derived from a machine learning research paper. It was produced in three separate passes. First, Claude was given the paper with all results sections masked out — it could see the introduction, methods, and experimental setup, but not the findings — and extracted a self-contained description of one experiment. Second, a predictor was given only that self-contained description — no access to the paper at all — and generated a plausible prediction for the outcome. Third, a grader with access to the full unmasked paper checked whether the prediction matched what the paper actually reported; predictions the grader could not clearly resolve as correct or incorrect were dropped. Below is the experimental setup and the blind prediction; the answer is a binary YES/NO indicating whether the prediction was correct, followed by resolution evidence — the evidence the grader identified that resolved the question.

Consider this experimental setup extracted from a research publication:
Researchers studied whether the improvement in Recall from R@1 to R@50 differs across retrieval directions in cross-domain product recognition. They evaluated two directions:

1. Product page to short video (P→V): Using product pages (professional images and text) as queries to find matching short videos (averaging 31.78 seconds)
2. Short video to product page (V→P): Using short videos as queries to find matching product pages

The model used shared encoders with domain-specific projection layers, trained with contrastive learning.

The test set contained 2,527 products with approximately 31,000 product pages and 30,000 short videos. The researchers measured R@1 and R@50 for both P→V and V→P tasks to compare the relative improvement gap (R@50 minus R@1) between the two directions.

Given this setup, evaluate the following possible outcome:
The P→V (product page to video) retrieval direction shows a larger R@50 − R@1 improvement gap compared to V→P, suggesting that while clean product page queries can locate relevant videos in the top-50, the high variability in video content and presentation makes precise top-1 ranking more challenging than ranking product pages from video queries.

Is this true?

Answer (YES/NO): NO